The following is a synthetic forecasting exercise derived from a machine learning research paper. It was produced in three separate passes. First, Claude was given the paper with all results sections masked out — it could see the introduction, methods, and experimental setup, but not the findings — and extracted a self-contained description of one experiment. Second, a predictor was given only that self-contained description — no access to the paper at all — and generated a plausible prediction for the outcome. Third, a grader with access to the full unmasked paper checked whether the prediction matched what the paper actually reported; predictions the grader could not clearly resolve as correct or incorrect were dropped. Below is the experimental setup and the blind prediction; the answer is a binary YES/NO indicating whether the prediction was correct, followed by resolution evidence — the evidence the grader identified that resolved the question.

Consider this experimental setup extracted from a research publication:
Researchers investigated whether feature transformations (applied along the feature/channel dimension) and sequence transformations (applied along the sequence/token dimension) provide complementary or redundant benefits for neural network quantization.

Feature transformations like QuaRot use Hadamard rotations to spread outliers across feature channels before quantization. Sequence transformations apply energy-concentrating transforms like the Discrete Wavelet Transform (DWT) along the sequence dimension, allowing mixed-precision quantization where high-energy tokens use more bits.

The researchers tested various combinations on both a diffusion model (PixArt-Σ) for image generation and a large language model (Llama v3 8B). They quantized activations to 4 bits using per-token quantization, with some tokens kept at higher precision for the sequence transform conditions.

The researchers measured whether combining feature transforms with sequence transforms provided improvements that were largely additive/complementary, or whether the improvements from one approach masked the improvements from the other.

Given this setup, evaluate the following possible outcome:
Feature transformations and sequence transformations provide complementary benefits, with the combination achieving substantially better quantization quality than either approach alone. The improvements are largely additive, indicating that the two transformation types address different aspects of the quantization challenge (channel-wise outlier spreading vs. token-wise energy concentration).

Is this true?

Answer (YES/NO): YES